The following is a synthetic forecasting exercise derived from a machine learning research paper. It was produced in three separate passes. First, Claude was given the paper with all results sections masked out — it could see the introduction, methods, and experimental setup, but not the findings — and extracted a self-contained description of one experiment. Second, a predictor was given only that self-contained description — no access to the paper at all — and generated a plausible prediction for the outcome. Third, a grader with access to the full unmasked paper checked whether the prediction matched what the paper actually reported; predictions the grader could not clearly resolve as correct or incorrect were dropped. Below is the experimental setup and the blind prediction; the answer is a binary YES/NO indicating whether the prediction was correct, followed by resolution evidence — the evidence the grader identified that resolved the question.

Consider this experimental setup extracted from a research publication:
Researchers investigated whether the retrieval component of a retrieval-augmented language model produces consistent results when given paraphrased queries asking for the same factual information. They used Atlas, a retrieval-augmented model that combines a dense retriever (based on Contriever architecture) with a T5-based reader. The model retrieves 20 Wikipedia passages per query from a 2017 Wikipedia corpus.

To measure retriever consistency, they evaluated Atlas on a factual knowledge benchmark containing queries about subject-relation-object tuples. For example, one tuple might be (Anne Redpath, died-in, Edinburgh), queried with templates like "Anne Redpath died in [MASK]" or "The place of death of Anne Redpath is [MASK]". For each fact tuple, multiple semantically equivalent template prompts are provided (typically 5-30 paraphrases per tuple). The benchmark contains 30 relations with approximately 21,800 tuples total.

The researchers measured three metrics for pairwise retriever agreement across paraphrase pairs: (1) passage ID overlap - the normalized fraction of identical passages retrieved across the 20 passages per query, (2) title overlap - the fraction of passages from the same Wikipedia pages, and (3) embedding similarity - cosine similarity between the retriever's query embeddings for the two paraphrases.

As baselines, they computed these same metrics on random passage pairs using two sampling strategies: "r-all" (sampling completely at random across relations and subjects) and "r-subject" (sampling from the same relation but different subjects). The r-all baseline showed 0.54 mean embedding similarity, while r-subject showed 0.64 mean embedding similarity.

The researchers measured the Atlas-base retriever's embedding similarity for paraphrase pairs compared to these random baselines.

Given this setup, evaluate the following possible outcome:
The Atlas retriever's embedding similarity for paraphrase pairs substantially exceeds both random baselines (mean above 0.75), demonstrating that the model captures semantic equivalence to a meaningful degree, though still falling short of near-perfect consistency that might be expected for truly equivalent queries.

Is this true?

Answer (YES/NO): YES